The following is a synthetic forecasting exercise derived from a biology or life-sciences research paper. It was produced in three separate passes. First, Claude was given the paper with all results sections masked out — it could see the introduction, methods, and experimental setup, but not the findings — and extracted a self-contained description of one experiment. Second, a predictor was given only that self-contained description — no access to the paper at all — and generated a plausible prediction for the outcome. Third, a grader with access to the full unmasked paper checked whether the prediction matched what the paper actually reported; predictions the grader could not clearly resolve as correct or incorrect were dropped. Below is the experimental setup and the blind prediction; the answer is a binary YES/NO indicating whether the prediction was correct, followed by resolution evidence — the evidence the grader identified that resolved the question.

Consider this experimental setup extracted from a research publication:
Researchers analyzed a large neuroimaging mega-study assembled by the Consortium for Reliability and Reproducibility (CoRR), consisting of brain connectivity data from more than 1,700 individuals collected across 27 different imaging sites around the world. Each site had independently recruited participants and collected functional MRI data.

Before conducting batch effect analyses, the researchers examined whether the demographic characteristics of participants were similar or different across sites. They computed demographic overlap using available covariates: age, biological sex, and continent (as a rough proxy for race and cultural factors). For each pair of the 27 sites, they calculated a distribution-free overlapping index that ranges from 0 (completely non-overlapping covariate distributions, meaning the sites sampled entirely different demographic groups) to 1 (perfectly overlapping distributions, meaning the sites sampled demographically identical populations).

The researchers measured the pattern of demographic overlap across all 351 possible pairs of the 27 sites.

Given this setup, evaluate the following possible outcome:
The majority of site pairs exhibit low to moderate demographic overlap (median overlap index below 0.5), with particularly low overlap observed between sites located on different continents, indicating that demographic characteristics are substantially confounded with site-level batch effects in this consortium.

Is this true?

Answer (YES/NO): YES